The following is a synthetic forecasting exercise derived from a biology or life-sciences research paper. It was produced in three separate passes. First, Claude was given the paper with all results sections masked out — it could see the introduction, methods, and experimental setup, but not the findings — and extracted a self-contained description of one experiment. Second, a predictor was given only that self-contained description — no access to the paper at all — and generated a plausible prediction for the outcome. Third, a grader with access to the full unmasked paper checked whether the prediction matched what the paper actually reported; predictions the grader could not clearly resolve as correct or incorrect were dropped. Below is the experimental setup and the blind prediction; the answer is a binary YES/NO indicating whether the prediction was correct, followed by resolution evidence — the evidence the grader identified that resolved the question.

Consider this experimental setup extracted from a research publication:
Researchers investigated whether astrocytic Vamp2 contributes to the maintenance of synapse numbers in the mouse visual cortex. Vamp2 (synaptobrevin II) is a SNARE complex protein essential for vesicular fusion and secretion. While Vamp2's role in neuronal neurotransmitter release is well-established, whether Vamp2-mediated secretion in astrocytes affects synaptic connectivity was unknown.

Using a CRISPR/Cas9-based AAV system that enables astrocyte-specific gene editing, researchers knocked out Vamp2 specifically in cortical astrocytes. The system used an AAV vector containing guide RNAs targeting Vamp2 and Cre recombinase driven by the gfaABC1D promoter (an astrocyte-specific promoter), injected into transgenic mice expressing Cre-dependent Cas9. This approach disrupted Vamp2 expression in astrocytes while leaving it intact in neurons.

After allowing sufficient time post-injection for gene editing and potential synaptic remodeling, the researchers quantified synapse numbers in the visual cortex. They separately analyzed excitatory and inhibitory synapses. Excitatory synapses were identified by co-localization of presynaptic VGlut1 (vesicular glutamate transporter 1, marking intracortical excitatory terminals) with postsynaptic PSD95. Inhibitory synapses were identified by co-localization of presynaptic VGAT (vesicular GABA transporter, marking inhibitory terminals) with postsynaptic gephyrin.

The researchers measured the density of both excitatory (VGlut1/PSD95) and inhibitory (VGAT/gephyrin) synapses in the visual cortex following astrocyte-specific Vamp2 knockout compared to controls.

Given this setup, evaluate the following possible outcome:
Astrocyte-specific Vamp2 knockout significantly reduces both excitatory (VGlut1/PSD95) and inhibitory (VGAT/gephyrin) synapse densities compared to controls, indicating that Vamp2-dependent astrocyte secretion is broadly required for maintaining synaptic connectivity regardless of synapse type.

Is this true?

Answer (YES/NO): NO